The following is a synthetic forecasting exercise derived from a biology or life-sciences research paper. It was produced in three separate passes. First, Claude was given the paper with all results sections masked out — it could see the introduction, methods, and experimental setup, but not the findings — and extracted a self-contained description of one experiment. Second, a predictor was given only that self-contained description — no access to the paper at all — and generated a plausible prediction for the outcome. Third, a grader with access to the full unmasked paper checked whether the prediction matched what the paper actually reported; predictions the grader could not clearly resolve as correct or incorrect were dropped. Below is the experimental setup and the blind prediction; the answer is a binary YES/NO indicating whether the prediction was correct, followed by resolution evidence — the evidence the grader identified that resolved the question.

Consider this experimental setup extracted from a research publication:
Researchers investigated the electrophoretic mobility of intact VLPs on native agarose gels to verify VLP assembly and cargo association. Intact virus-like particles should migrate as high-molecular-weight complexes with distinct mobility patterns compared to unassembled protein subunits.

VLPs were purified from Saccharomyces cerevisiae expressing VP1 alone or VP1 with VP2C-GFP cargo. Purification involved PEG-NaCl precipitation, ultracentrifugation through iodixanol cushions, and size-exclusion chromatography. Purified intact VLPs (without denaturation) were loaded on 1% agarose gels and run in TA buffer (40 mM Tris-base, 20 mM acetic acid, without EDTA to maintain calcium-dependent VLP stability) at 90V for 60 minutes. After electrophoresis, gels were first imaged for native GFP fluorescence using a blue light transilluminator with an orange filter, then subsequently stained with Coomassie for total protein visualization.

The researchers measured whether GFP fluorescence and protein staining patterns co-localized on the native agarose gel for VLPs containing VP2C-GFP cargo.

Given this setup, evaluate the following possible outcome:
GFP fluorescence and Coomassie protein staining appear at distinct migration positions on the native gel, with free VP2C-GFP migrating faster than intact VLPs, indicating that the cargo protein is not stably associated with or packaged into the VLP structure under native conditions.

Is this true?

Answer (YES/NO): NO